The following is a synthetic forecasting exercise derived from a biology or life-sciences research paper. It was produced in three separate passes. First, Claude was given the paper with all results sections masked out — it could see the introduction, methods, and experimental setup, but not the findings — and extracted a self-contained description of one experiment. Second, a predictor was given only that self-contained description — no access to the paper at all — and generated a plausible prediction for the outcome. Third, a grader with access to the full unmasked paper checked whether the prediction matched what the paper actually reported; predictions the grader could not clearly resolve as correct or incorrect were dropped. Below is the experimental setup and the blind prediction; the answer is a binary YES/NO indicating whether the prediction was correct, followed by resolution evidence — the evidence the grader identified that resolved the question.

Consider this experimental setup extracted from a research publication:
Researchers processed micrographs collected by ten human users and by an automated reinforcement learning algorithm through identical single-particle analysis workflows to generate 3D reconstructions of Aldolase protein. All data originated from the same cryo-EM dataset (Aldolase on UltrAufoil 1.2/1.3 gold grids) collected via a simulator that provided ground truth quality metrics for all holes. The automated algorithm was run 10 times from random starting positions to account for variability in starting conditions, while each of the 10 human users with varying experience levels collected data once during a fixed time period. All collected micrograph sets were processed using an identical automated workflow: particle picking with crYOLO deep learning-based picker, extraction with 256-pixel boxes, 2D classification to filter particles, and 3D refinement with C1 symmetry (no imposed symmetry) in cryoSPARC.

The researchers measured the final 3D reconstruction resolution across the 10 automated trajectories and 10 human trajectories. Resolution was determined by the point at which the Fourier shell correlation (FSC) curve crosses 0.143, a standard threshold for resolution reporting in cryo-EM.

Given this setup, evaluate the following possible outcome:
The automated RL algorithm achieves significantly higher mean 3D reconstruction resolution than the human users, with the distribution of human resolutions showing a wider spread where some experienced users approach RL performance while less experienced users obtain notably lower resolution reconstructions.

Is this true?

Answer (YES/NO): YES